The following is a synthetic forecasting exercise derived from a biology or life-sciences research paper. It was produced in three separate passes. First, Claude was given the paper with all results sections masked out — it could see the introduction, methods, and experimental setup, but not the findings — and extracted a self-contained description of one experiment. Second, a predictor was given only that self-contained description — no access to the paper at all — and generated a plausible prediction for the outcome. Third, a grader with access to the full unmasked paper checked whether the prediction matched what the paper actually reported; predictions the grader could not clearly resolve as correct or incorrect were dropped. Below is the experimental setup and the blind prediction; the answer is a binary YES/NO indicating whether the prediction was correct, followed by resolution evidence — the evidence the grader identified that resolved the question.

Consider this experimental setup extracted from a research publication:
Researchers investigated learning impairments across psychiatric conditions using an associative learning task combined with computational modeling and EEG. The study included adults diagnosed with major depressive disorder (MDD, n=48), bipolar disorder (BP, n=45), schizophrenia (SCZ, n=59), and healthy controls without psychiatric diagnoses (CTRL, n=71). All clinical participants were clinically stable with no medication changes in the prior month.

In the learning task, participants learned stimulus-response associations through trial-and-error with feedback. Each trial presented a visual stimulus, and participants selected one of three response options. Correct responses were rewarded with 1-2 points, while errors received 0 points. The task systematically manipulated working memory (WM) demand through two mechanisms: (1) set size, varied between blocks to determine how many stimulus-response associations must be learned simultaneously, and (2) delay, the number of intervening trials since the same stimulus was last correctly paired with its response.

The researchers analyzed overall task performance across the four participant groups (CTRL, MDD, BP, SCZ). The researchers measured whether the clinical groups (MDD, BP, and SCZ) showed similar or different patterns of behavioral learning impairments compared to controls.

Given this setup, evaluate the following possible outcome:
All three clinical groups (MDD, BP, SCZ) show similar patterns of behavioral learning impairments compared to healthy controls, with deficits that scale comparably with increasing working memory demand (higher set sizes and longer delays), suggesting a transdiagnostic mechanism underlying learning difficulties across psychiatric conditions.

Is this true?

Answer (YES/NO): NO